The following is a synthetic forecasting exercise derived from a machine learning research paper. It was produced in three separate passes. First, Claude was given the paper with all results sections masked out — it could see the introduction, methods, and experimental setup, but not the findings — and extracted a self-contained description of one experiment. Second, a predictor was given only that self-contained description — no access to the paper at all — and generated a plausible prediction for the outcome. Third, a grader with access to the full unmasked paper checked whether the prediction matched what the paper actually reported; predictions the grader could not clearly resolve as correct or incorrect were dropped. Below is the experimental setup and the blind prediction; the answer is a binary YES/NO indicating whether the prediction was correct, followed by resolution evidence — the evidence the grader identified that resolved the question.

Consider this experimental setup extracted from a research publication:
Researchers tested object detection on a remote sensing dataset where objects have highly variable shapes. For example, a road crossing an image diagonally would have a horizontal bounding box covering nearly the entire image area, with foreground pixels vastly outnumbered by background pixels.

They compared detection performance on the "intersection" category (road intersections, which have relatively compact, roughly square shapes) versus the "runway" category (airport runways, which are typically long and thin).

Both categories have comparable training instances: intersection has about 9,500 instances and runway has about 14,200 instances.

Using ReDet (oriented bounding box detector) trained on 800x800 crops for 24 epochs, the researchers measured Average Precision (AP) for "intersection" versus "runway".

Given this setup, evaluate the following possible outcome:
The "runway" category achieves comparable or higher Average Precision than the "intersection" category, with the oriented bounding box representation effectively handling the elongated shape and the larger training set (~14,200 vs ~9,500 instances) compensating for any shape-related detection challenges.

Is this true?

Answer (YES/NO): NO